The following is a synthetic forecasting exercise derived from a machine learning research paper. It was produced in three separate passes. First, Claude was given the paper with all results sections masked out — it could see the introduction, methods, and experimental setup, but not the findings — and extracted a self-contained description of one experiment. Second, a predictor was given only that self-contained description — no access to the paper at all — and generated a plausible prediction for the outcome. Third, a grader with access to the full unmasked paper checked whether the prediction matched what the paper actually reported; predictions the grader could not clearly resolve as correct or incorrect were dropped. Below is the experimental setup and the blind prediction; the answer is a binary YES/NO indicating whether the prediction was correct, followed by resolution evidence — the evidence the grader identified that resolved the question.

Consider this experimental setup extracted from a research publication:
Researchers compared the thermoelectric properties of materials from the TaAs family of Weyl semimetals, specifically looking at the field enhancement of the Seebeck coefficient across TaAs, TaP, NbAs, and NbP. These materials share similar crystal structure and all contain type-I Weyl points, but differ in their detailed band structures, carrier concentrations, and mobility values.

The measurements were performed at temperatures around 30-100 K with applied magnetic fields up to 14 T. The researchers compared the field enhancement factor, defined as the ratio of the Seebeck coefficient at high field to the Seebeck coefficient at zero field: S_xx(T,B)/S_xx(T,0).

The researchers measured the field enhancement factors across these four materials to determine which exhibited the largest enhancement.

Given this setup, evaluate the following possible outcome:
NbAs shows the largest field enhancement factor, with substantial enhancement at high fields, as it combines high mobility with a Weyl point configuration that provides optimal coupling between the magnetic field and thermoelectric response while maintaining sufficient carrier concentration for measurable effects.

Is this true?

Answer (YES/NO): NO